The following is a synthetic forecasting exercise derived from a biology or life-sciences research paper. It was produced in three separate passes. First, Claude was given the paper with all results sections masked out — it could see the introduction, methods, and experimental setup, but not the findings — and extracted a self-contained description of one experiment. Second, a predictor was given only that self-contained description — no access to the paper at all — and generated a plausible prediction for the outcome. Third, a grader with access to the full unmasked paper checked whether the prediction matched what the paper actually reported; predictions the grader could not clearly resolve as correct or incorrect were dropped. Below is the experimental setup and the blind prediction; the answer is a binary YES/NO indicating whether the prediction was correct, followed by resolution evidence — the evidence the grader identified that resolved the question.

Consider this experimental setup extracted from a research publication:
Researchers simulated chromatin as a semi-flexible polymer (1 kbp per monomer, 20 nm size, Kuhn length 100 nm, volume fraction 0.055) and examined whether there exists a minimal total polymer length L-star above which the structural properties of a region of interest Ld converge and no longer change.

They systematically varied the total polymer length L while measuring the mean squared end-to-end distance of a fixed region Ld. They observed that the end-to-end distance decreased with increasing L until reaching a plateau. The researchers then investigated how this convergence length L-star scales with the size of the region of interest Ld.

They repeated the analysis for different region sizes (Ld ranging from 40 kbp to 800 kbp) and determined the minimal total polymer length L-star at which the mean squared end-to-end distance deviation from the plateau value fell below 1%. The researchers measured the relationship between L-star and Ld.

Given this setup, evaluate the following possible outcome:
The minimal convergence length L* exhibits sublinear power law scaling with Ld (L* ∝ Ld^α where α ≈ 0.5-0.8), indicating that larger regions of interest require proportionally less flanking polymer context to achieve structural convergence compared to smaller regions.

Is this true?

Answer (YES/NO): NO